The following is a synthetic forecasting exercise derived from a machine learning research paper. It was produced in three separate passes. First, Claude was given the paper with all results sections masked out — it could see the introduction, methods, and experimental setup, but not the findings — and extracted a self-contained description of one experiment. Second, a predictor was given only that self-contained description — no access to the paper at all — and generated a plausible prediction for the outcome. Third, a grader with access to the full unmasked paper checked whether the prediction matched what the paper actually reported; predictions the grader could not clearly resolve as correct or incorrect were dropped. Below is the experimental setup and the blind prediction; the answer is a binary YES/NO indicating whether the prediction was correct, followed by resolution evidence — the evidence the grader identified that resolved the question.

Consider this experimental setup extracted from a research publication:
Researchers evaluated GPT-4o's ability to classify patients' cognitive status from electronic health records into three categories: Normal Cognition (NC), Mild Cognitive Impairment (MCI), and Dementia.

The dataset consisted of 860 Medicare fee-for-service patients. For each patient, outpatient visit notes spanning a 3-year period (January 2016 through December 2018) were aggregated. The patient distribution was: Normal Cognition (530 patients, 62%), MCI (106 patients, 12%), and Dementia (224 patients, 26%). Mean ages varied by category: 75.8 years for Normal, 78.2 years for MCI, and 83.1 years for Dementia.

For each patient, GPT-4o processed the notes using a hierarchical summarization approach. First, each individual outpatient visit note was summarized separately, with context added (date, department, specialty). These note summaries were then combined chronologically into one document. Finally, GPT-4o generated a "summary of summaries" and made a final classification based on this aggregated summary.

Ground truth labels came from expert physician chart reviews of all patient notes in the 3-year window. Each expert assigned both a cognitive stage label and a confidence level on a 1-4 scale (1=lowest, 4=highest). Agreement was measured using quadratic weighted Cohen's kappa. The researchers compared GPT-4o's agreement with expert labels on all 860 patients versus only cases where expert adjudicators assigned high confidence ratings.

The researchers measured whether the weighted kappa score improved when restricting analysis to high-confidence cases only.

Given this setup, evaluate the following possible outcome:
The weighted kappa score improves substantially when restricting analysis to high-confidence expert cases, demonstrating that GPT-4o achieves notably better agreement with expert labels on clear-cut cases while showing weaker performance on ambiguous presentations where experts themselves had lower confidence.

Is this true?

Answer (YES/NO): YES